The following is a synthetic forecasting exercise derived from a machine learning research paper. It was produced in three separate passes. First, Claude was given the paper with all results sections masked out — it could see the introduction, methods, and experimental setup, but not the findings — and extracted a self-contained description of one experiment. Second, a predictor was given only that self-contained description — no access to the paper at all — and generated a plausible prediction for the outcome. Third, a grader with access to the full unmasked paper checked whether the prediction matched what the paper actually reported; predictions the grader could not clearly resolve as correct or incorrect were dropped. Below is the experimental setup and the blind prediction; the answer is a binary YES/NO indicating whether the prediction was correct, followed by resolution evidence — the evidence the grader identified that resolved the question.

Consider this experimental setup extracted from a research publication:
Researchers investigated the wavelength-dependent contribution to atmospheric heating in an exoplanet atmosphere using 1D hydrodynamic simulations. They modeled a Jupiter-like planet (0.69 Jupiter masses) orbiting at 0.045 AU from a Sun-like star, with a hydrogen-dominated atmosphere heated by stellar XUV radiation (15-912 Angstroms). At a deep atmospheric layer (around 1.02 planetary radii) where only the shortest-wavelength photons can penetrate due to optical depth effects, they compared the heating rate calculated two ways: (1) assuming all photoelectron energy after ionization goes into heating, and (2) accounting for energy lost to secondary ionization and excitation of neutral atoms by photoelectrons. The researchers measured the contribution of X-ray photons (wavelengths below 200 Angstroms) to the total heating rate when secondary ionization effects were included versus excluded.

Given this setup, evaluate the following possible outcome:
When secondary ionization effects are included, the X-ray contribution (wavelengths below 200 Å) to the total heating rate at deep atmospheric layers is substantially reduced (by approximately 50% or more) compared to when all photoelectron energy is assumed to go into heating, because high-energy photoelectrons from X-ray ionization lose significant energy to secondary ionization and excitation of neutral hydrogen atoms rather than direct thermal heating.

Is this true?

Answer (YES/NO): YES